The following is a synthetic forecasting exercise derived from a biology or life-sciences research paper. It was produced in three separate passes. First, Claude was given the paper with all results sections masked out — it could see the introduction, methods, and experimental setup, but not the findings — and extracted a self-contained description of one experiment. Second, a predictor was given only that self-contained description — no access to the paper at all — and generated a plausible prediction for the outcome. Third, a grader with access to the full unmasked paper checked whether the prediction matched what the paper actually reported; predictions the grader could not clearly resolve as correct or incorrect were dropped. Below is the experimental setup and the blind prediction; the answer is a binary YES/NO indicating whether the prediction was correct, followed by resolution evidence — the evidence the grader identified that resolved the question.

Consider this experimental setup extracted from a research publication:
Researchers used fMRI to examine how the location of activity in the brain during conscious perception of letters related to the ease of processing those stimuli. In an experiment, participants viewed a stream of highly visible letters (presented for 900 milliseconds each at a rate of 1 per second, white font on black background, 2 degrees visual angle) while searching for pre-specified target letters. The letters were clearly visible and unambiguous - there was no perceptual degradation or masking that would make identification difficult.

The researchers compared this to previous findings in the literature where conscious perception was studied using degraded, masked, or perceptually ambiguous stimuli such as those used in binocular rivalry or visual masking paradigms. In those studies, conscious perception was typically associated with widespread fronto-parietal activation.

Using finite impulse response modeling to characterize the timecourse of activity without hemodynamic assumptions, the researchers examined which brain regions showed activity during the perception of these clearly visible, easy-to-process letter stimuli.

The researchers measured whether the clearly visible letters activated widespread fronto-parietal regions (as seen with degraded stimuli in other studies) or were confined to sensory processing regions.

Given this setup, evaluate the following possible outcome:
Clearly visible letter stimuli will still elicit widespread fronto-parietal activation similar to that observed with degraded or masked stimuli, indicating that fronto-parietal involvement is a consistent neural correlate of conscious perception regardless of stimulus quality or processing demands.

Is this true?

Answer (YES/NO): NO